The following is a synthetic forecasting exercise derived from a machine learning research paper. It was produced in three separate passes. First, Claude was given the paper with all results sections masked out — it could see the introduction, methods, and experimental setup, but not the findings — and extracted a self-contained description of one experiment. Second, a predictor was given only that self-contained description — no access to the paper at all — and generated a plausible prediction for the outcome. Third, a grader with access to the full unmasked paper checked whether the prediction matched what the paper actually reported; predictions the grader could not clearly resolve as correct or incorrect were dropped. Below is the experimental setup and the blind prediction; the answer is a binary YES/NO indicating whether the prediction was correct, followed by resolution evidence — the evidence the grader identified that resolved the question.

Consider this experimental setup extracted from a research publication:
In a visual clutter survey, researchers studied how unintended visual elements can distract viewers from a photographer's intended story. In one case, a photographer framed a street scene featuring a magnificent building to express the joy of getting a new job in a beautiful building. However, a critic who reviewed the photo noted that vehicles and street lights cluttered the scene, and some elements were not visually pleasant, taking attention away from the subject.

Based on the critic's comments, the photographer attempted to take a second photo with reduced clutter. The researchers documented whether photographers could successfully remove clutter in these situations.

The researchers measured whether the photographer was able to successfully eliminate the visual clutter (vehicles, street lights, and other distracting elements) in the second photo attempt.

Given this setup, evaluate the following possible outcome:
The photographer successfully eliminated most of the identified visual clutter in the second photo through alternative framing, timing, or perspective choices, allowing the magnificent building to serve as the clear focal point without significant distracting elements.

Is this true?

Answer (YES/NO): NO